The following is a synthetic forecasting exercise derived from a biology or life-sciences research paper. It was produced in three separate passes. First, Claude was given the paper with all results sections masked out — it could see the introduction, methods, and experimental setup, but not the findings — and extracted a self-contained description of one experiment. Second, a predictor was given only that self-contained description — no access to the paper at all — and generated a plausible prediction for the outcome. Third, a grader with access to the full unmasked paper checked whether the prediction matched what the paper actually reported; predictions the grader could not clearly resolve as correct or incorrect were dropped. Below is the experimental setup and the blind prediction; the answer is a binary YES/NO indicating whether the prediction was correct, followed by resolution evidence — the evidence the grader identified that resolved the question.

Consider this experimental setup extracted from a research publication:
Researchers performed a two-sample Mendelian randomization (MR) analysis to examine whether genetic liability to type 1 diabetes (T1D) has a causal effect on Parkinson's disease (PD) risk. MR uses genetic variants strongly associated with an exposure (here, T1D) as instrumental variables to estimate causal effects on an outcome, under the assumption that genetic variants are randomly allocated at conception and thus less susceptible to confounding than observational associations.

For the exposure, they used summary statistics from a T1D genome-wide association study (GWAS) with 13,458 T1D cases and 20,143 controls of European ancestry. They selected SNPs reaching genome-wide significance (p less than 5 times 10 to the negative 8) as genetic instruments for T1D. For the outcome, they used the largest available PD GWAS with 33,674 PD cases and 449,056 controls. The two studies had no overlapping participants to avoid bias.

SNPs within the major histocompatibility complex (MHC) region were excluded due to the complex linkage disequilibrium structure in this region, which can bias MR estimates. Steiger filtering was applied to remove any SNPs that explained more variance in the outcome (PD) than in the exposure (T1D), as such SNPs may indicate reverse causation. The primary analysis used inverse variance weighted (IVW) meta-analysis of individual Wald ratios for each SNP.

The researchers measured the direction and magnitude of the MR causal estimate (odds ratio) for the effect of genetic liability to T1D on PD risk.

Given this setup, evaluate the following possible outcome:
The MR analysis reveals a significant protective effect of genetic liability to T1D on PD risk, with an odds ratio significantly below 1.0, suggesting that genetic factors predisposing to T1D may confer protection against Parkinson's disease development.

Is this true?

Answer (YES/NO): YES